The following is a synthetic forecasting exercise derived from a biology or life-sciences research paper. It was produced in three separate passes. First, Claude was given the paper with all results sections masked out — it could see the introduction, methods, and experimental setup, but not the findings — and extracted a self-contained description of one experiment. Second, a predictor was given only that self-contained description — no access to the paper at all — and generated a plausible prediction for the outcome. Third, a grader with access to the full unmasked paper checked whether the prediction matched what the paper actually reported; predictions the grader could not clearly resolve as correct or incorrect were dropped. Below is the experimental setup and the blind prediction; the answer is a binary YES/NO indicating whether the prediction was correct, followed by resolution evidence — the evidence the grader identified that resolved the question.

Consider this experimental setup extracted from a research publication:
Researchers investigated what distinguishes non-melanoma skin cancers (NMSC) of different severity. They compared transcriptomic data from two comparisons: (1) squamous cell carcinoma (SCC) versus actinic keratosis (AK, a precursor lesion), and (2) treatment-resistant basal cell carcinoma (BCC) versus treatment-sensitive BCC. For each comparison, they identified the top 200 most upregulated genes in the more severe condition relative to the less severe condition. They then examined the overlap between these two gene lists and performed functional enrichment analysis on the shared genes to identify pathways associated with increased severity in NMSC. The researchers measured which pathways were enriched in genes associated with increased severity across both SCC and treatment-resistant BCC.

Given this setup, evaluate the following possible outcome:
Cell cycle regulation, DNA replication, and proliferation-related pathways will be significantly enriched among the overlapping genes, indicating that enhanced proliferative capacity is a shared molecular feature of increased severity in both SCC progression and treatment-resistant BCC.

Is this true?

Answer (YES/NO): NO